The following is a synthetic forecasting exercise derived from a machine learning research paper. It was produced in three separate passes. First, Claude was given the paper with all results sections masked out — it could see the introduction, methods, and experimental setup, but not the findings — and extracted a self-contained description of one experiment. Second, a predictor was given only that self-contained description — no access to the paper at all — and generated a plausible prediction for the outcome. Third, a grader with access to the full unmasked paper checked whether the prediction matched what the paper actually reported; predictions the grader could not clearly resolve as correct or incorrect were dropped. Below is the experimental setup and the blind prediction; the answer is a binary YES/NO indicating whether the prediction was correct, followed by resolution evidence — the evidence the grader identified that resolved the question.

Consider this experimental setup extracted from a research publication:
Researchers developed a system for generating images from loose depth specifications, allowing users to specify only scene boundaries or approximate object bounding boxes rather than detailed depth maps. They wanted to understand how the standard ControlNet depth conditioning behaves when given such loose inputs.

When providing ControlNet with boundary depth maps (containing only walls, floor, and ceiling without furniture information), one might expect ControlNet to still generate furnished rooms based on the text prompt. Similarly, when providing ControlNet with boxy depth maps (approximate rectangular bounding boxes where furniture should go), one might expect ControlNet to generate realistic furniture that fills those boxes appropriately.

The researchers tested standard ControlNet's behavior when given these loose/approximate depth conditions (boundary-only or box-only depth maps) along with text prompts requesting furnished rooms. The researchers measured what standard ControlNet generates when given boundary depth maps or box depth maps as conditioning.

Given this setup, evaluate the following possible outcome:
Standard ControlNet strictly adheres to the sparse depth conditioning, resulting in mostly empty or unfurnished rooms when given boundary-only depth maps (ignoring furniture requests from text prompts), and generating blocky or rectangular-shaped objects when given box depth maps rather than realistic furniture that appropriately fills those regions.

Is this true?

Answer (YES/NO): YES